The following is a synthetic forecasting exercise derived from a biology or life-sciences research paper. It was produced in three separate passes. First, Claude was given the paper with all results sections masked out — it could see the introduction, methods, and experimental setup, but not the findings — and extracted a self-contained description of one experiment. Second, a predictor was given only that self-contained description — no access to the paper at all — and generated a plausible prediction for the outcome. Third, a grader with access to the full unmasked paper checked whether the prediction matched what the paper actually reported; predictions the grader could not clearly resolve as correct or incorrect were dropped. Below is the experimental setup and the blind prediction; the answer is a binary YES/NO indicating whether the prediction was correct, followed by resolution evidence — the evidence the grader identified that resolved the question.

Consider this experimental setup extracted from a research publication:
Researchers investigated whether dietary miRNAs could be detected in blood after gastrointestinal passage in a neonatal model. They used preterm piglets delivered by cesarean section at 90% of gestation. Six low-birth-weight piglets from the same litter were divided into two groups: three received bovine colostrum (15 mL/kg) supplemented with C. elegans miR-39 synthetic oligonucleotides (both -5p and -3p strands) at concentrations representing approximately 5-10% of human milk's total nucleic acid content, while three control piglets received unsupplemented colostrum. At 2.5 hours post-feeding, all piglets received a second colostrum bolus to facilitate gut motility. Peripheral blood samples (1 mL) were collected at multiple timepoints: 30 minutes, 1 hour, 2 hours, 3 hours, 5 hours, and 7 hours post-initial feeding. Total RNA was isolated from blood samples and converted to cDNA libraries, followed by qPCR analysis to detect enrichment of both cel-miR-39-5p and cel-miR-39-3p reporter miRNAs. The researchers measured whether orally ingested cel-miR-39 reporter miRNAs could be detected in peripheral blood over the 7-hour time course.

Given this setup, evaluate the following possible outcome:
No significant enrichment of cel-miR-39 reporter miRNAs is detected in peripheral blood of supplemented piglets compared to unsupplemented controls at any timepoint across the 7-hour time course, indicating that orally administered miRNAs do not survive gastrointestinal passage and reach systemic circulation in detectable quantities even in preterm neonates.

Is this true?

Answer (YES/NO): NO